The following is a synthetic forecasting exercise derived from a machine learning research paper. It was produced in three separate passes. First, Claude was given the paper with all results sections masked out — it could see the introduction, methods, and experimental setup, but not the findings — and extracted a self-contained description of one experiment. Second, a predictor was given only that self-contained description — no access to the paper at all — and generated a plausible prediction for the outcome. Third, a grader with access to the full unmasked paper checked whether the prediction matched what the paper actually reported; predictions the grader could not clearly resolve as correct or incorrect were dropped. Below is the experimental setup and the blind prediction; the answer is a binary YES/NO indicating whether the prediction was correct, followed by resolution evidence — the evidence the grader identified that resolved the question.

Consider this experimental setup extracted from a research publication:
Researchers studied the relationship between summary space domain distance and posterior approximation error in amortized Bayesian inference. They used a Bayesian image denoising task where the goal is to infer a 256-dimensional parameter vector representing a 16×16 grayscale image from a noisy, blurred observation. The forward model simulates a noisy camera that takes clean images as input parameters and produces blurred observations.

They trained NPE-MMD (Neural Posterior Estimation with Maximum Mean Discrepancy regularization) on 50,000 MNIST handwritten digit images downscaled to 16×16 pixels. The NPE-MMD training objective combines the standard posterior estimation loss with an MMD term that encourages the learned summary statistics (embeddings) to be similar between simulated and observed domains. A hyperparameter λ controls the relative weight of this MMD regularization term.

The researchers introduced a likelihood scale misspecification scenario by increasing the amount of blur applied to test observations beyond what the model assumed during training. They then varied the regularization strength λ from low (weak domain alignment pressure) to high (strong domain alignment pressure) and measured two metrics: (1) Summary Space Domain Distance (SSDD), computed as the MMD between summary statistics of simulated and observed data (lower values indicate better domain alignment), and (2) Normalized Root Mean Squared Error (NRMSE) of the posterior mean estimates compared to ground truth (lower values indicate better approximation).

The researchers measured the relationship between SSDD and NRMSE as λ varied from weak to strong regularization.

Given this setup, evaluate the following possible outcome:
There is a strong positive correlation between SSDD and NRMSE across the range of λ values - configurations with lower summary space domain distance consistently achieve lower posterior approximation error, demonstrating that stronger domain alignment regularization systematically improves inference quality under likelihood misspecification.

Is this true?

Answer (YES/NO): NO